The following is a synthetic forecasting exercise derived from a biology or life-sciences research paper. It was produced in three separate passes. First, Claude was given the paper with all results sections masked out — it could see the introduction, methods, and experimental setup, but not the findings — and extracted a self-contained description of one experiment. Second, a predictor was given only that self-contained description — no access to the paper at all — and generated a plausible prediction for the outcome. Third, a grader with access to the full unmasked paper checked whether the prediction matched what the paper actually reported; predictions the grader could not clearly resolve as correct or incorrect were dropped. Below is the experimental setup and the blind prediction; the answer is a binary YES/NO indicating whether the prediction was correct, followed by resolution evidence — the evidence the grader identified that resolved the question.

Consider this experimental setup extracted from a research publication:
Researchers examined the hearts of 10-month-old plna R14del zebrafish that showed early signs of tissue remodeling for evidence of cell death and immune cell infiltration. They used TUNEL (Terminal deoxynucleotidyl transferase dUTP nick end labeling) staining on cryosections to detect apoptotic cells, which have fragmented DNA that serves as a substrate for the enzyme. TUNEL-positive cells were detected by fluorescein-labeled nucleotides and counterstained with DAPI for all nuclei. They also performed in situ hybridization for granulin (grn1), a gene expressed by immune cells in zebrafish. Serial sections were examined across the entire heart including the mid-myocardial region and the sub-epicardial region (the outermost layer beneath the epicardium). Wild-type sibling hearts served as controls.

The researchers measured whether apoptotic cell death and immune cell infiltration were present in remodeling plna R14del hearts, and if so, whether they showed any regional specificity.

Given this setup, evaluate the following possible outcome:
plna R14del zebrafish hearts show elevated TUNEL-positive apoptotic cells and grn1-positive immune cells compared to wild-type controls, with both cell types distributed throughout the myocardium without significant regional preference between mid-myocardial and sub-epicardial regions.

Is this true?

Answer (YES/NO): NO